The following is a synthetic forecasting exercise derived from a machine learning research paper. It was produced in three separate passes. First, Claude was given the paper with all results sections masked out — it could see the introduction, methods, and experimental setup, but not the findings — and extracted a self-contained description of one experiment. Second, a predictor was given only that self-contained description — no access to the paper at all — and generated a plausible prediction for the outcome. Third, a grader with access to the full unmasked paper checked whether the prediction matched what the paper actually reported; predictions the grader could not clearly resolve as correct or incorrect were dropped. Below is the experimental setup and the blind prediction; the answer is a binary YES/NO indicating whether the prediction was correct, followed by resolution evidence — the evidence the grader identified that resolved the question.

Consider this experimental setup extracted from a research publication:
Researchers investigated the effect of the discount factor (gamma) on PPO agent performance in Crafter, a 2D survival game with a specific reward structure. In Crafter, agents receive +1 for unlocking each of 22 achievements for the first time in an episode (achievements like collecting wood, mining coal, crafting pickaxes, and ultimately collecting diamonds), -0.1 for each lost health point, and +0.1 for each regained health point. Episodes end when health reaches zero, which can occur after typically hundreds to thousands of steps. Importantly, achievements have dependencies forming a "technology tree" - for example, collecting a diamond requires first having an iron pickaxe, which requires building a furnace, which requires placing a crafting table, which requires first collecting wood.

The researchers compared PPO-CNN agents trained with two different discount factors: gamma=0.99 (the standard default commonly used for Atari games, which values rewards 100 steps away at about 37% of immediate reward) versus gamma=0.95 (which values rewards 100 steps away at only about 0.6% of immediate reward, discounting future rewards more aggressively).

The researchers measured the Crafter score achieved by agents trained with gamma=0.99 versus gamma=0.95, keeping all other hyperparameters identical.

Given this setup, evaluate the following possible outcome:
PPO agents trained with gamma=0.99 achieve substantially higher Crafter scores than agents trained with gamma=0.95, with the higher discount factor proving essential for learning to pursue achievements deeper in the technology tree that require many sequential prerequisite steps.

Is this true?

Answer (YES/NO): NO